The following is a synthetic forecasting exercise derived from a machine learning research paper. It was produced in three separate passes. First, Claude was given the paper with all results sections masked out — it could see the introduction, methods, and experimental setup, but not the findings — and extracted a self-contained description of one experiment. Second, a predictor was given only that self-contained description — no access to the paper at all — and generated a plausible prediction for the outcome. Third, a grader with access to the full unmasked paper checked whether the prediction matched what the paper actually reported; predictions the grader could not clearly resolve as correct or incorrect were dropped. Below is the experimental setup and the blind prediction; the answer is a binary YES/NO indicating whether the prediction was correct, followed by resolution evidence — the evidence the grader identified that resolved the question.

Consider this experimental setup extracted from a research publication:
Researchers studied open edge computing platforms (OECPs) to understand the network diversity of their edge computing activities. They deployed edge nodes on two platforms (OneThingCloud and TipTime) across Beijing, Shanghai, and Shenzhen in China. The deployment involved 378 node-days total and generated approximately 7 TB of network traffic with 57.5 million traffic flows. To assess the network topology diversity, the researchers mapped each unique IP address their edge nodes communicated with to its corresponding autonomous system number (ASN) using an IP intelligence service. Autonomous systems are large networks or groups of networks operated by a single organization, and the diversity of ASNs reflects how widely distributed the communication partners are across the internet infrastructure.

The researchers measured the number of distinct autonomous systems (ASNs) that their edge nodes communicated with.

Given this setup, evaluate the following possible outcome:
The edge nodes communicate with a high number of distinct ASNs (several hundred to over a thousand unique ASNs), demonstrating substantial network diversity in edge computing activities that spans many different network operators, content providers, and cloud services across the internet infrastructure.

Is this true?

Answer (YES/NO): YES